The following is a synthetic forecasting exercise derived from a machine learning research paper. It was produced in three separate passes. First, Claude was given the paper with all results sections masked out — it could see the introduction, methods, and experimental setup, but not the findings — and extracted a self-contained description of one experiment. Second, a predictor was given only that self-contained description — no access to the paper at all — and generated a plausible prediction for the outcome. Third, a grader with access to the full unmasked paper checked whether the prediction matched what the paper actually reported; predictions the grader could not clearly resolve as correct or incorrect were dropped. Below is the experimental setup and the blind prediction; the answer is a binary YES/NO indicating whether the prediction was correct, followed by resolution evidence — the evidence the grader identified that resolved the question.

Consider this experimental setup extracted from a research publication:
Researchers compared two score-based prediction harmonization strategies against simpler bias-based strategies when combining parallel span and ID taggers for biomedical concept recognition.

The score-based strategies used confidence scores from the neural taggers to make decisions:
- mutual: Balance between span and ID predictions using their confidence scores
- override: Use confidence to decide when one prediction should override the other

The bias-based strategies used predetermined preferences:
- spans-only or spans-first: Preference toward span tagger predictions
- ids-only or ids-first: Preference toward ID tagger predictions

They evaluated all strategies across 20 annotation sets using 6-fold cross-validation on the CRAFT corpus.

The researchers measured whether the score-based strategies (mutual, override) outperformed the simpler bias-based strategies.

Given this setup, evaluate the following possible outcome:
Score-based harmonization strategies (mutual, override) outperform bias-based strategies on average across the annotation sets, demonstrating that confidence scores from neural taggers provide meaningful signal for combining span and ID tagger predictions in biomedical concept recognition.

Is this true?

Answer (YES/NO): NO